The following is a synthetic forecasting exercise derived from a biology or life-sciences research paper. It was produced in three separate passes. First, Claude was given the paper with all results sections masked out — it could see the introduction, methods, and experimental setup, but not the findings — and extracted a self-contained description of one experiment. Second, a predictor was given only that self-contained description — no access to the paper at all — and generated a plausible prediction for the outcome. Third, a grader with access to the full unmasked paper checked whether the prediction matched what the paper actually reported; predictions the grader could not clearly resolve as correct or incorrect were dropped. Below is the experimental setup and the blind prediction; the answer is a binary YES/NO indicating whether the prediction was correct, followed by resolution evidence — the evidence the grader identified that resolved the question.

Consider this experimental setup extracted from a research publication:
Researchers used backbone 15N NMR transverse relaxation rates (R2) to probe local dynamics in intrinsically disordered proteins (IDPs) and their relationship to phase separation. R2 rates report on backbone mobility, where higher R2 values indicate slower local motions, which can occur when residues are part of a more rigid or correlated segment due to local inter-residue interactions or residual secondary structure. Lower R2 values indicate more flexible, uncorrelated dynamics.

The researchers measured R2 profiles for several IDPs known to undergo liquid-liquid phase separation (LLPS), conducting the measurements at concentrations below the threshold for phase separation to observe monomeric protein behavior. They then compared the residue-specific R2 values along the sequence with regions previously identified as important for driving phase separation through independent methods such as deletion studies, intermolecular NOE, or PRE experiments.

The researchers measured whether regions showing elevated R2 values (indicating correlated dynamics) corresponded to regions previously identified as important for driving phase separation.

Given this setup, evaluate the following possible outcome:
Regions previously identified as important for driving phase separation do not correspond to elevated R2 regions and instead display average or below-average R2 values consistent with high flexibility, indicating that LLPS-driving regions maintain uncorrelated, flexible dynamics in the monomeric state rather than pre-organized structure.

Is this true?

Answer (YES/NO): NO